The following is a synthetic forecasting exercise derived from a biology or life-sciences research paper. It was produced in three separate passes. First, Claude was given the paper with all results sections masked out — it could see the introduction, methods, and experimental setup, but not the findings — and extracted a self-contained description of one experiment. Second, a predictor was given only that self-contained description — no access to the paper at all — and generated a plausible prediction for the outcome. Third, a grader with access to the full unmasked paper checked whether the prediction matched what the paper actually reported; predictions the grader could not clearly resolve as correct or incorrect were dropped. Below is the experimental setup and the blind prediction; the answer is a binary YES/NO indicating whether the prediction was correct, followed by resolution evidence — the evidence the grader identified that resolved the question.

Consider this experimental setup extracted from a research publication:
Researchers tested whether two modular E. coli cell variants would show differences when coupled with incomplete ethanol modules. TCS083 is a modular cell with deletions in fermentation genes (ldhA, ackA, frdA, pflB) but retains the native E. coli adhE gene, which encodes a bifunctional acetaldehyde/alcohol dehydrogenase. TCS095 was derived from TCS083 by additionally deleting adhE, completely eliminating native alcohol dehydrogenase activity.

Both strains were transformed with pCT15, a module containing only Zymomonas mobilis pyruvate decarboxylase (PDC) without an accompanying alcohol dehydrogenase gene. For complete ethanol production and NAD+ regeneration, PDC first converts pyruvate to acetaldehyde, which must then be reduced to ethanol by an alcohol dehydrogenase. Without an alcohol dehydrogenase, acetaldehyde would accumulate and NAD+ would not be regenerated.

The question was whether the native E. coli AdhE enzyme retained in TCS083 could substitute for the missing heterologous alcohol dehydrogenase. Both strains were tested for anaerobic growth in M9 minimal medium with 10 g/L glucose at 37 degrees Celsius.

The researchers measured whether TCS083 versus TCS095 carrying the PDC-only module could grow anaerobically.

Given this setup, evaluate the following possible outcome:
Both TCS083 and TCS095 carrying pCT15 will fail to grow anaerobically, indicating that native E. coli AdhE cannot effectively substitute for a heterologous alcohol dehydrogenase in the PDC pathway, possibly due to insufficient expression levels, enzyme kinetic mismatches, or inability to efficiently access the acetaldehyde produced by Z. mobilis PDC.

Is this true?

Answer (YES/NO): NO